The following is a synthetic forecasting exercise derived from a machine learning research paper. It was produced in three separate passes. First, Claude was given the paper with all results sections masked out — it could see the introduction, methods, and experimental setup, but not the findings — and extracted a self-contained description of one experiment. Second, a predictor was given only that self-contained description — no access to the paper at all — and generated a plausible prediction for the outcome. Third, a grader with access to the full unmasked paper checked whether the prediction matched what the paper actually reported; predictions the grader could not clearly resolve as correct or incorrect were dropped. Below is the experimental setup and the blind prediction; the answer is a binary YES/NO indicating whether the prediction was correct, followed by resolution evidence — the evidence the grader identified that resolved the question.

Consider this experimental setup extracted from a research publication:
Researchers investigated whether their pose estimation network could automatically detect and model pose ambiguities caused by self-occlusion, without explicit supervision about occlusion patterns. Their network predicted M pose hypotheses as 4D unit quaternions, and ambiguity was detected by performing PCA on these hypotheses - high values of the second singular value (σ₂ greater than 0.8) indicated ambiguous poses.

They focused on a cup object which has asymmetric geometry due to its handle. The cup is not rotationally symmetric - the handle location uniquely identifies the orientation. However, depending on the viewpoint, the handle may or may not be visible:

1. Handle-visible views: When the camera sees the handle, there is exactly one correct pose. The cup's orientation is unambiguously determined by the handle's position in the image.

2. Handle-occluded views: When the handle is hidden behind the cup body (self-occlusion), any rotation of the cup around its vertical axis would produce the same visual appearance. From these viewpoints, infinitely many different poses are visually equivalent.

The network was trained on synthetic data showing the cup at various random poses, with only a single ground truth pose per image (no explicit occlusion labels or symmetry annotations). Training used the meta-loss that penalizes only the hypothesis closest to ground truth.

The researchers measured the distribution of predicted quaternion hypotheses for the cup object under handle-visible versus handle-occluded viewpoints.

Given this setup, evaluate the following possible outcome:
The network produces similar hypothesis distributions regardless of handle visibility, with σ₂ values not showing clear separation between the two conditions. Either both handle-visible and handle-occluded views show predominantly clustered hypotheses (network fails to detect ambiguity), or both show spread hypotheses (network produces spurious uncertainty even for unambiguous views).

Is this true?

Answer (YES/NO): NO